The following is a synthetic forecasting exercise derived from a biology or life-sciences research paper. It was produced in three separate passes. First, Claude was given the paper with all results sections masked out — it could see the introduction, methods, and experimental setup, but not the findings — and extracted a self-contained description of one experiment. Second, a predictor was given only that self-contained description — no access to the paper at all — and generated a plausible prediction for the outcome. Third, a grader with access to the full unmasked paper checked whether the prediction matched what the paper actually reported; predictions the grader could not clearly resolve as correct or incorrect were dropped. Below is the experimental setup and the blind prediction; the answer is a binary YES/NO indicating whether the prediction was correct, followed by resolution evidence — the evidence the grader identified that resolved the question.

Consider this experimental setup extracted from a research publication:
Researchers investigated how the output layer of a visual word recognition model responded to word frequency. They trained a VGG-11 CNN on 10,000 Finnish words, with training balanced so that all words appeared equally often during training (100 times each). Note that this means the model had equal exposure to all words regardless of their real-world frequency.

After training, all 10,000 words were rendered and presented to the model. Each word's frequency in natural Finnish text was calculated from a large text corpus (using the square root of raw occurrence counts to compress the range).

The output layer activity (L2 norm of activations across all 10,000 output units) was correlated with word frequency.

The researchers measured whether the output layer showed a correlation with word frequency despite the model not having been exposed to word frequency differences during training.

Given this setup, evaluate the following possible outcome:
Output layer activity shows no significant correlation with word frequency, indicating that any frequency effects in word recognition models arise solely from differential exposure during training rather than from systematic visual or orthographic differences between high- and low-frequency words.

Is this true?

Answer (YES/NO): NO